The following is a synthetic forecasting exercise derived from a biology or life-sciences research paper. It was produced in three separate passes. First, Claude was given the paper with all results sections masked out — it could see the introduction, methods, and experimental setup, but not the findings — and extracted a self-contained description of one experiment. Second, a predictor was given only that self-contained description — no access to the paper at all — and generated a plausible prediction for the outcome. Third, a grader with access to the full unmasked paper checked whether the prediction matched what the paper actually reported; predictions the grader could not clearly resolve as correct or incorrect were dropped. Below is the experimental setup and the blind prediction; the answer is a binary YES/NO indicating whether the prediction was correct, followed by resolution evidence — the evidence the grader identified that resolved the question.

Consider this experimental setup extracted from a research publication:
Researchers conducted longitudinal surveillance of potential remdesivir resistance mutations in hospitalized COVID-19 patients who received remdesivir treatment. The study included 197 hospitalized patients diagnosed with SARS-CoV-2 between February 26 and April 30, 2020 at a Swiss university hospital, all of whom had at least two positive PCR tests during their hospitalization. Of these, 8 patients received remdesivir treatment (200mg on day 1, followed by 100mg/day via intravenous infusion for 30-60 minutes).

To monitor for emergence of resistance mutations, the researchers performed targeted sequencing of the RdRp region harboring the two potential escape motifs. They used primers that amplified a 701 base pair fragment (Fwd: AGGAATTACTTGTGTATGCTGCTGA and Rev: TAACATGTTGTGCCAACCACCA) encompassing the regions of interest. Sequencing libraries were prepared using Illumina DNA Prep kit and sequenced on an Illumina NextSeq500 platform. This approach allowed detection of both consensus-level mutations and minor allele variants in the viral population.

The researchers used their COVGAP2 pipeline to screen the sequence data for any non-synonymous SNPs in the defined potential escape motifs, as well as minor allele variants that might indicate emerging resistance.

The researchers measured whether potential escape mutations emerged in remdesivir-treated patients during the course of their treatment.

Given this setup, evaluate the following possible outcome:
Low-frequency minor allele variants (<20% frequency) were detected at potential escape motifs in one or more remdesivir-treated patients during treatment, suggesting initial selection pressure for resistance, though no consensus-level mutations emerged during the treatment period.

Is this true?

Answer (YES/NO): NO